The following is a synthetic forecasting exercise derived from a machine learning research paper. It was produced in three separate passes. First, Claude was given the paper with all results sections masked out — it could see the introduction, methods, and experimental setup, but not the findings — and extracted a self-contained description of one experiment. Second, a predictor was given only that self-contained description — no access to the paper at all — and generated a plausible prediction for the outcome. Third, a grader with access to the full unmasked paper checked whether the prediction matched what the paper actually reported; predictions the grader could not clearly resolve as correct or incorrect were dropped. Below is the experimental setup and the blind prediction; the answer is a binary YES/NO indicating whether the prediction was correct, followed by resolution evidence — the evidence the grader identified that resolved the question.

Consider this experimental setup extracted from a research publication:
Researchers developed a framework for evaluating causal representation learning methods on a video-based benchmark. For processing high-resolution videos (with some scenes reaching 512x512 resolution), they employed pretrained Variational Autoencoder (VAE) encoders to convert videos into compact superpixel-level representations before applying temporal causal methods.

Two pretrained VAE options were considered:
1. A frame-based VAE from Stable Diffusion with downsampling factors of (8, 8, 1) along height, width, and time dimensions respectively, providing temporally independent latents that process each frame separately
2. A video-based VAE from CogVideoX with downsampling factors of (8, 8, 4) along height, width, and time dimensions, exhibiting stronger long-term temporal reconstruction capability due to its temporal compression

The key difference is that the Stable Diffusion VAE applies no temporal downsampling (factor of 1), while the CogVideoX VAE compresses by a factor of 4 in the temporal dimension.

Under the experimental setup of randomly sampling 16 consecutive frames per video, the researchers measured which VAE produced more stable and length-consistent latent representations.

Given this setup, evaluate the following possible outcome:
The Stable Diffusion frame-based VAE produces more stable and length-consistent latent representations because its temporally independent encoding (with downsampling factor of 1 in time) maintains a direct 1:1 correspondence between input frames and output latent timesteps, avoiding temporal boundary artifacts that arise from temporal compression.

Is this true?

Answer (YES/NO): YES